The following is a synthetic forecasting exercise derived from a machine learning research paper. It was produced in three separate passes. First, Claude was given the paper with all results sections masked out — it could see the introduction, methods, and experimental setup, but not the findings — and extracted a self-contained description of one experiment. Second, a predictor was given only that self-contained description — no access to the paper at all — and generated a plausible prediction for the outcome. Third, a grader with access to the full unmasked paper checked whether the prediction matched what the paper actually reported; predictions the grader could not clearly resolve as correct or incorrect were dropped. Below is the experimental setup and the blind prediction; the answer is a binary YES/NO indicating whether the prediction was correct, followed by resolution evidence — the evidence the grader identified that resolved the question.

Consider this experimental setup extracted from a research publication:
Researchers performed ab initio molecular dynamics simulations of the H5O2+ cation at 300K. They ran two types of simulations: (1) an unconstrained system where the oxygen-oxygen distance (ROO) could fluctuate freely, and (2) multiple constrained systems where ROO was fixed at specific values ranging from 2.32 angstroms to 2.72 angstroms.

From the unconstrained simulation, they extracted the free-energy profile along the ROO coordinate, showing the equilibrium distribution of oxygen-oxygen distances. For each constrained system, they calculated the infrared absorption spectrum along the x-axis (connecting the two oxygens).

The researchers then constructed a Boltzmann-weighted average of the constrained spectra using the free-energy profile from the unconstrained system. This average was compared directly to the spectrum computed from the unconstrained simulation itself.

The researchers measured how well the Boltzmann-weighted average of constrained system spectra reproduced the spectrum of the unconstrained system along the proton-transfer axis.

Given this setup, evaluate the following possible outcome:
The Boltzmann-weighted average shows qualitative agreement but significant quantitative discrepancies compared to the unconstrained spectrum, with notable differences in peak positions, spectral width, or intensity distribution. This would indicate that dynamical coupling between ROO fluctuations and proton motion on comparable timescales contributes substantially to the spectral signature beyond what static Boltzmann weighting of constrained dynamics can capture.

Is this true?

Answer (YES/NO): NO